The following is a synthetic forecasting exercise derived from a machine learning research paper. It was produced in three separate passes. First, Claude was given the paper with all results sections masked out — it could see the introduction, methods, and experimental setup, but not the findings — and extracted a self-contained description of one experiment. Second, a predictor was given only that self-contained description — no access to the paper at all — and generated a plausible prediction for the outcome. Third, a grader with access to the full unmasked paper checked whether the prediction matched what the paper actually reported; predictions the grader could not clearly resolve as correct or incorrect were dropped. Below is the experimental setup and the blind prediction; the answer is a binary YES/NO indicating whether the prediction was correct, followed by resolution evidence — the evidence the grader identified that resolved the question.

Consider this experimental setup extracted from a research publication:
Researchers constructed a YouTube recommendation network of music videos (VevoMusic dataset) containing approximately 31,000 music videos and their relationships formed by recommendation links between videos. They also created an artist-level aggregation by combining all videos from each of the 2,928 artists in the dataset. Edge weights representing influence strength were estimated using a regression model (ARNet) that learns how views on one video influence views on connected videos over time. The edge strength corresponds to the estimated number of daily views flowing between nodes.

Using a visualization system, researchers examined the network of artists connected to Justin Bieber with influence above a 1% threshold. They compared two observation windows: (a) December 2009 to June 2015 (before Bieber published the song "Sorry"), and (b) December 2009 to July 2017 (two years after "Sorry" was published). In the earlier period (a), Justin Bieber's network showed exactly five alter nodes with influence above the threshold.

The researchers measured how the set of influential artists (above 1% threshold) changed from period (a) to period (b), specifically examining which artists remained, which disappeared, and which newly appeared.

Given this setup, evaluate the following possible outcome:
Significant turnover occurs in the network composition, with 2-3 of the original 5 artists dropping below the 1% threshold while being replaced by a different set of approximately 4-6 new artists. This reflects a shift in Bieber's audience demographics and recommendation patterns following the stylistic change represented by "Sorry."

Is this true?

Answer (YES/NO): NO